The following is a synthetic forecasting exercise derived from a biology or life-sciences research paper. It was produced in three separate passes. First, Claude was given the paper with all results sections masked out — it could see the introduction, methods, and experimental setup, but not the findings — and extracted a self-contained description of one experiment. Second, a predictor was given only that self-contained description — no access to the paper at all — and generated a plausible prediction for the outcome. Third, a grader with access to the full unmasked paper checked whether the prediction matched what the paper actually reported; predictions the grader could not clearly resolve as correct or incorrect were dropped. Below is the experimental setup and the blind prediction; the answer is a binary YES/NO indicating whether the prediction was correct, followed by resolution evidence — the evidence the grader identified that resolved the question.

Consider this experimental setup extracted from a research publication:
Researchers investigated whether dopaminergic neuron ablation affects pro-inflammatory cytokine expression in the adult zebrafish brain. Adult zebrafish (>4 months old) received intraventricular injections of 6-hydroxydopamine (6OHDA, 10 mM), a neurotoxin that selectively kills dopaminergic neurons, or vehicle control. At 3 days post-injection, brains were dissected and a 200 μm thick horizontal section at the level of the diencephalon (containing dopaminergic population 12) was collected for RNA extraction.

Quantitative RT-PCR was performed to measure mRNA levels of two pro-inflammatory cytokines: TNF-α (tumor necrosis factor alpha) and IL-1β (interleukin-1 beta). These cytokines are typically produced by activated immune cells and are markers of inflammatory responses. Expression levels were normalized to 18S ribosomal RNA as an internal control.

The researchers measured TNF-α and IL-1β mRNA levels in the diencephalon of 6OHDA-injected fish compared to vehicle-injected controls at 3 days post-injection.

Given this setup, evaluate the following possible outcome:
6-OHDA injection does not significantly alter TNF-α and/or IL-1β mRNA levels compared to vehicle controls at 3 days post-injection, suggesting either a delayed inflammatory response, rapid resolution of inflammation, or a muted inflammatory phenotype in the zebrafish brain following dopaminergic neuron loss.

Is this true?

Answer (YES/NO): NO